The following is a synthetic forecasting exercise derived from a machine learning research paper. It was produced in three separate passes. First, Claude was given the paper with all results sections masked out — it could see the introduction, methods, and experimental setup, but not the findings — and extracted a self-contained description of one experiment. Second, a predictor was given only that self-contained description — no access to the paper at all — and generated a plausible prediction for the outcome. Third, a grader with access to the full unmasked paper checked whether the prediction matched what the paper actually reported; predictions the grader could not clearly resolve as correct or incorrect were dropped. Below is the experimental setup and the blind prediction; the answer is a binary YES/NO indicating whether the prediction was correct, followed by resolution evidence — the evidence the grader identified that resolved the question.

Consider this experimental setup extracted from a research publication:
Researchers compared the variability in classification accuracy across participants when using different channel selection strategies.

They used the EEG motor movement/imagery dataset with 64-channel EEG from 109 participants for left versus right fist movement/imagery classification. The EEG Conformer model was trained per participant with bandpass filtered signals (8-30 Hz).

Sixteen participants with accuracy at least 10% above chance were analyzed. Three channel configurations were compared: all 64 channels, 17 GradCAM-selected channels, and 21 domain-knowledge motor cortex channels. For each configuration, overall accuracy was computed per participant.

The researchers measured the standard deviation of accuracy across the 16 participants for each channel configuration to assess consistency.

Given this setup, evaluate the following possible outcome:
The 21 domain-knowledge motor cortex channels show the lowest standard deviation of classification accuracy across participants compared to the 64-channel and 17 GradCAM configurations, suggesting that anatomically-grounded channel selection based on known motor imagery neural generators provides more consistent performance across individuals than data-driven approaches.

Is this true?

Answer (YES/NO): NO